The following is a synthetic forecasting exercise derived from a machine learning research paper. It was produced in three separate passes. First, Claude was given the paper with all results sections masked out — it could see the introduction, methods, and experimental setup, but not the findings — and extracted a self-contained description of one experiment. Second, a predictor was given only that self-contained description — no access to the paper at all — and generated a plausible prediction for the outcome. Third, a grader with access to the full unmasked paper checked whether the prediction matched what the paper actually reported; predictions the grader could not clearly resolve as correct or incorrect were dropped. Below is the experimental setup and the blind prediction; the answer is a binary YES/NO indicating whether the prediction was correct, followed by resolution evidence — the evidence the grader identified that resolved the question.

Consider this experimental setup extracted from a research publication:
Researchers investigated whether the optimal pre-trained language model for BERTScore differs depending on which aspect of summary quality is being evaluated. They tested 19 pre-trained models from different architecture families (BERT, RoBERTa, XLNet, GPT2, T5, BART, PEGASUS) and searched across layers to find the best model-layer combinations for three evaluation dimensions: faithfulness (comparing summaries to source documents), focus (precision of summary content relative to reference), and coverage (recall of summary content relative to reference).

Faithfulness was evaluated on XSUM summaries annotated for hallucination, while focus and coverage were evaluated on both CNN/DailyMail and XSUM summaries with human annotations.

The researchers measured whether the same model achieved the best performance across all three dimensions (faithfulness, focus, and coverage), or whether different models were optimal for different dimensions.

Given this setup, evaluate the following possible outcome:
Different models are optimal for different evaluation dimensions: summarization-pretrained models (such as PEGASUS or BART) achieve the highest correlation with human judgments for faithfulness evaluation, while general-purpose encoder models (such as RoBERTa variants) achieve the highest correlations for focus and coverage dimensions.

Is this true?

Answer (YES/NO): NO